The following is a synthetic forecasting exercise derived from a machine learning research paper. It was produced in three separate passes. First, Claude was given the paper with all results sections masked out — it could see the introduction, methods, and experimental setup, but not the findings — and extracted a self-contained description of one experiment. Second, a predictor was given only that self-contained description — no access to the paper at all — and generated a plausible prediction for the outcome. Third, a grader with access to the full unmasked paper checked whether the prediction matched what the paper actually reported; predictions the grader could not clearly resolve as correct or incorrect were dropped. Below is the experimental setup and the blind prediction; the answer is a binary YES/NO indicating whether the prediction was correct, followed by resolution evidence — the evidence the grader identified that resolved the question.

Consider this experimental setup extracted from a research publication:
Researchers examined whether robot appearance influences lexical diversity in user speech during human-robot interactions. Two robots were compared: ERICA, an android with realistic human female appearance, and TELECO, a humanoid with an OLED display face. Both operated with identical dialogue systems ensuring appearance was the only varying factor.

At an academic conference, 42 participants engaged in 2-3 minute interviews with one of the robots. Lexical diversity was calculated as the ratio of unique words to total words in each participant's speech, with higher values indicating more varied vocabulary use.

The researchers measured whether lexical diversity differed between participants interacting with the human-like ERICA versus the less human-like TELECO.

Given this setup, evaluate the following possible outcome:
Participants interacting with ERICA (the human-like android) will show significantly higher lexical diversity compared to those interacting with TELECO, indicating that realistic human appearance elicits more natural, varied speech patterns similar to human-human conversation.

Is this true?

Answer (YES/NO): NO